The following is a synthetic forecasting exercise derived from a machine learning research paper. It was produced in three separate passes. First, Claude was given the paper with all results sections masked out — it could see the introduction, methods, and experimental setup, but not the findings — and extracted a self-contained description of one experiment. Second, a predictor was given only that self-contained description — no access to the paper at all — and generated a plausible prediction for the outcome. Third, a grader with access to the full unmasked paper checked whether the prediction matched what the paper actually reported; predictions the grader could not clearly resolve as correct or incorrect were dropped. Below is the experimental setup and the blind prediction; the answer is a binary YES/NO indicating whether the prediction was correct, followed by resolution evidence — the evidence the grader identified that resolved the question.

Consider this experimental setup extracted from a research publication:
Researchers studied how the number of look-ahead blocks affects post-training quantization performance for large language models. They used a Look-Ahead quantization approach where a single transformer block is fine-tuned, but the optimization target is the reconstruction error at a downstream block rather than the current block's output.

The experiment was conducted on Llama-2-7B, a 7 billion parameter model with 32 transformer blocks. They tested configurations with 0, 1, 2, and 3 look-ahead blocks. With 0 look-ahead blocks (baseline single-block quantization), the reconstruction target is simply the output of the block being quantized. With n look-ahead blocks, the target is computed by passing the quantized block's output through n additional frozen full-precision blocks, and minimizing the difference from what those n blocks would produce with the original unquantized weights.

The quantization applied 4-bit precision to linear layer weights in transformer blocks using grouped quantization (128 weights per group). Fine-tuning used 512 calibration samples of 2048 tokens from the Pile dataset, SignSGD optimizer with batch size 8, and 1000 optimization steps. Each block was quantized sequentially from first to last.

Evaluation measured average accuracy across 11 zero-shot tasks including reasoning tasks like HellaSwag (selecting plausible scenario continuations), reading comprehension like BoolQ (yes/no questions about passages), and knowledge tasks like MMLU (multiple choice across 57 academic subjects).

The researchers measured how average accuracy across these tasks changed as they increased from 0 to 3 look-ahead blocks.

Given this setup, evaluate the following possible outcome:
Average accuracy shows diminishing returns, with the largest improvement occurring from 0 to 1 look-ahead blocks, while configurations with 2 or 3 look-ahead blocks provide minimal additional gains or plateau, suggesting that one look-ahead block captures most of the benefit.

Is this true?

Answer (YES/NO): NO